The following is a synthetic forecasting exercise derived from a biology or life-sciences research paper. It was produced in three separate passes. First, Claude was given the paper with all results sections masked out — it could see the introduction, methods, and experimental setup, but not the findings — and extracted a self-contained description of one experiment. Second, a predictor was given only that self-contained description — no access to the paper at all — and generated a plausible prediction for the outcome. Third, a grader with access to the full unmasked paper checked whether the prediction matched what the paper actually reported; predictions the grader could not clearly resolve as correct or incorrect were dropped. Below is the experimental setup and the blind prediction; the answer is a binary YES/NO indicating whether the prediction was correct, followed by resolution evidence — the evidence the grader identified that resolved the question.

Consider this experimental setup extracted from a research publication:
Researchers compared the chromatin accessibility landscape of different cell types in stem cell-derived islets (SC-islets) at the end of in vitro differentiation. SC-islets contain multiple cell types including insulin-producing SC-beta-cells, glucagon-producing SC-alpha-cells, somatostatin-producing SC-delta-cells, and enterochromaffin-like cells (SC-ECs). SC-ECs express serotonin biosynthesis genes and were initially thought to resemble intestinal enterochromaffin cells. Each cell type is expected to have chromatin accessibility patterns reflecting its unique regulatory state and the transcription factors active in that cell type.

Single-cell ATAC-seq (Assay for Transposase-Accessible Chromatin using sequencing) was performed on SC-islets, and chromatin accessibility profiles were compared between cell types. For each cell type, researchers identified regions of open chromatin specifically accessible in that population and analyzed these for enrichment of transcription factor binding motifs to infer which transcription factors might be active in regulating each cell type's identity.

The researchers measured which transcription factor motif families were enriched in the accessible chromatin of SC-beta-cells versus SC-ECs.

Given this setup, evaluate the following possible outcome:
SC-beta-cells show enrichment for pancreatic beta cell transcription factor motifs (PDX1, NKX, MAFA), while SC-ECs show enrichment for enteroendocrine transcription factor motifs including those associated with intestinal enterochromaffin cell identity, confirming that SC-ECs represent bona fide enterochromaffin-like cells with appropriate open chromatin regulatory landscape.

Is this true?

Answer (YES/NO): NO